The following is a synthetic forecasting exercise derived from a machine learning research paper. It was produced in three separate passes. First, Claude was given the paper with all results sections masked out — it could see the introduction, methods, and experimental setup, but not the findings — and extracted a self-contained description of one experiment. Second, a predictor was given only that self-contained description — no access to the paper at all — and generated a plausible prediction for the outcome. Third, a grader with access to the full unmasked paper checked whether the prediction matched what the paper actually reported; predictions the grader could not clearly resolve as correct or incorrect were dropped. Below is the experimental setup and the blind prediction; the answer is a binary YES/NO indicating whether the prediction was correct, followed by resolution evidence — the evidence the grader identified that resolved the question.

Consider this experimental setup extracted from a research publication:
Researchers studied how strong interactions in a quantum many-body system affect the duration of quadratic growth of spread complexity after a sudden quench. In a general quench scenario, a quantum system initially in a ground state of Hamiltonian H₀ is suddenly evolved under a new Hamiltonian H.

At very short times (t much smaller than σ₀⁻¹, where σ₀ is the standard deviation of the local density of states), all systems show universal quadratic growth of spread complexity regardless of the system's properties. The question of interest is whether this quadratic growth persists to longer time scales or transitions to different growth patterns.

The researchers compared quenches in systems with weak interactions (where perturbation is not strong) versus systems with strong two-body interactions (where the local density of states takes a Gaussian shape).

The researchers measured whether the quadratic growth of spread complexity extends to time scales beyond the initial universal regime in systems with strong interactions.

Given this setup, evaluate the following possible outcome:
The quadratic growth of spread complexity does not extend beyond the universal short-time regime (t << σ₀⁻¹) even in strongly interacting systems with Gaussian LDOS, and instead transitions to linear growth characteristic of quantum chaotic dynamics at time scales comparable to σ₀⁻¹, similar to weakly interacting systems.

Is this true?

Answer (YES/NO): NO